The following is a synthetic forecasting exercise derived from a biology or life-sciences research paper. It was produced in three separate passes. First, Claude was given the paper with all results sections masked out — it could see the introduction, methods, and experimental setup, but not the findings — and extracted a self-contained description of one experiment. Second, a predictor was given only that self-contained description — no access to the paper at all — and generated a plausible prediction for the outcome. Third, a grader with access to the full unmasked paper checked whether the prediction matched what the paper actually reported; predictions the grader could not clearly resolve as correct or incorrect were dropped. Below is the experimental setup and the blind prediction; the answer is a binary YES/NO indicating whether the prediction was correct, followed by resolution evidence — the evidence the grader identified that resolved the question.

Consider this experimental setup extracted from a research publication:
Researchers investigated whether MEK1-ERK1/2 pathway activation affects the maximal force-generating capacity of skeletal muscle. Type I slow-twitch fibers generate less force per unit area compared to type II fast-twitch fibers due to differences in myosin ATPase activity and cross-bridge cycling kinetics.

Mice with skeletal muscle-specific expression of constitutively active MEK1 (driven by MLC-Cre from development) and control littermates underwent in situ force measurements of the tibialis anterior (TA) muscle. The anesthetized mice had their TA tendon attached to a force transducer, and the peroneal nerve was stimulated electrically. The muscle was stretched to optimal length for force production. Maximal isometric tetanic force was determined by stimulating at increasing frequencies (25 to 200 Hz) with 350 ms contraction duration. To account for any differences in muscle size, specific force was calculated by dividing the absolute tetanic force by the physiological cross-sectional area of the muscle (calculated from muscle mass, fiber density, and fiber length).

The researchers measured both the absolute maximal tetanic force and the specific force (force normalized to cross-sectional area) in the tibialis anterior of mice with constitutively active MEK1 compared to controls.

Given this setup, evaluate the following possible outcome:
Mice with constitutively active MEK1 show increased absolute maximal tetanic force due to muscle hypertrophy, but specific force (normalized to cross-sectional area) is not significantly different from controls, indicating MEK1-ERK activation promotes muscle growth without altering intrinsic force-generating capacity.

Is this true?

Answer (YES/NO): NO